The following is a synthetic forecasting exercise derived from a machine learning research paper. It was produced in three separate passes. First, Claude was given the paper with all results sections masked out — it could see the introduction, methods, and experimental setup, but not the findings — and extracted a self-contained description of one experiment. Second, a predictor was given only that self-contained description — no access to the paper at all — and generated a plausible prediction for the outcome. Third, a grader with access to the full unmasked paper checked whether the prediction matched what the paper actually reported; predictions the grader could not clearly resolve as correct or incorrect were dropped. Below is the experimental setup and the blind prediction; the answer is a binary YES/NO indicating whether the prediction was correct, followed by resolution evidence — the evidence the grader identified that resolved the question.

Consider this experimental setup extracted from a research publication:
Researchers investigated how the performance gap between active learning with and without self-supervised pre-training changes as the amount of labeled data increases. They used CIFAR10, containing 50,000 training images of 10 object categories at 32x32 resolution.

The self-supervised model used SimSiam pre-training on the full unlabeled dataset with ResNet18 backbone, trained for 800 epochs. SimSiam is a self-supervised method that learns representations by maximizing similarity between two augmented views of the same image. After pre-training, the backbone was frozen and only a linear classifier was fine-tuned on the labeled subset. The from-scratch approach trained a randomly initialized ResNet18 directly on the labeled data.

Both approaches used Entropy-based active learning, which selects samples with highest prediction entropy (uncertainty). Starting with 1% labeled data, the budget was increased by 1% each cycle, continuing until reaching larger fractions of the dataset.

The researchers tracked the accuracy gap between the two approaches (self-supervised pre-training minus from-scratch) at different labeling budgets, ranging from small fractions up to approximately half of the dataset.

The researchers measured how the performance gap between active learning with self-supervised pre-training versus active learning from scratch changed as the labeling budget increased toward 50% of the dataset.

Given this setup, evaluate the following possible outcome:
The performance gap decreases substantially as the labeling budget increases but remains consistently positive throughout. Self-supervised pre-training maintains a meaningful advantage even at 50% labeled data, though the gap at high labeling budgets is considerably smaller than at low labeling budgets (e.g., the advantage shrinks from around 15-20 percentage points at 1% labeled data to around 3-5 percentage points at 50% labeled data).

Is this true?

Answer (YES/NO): NO